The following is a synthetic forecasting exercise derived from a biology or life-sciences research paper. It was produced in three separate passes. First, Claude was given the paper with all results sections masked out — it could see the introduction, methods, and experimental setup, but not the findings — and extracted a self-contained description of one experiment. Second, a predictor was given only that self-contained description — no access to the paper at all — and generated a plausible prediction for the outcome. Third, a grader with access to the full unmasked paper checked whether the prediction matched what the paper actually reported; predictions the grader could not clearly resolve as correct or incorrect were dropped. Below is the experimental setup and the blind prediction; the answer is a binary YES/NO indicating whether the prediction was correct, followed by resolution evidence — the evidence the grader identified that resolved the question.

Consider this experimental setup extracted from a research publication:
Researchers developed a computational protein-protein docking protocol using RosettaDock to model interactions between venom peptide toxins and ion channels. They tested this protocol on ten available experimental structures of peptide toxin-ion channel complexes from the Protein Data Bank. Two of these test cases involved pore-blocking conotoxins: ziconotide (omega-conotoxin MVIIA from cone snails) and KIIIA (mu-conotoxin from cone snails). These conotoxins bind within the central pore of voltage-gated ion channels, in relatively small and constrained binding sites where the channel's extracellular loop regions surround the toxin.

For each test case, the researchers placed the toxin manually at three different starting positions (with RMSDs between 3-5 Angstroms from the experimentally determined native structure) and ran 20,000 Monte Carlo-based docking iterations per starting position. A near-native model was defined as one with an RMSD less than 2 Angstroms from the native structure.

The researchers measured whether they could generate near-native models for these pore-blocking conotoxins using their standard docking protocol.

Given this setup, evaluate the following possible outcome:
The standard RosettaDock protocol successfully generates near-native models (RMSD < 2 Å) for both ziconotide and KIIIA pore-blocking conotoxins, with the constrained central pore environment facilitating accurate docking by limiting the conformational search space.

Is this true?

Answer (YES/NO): NO